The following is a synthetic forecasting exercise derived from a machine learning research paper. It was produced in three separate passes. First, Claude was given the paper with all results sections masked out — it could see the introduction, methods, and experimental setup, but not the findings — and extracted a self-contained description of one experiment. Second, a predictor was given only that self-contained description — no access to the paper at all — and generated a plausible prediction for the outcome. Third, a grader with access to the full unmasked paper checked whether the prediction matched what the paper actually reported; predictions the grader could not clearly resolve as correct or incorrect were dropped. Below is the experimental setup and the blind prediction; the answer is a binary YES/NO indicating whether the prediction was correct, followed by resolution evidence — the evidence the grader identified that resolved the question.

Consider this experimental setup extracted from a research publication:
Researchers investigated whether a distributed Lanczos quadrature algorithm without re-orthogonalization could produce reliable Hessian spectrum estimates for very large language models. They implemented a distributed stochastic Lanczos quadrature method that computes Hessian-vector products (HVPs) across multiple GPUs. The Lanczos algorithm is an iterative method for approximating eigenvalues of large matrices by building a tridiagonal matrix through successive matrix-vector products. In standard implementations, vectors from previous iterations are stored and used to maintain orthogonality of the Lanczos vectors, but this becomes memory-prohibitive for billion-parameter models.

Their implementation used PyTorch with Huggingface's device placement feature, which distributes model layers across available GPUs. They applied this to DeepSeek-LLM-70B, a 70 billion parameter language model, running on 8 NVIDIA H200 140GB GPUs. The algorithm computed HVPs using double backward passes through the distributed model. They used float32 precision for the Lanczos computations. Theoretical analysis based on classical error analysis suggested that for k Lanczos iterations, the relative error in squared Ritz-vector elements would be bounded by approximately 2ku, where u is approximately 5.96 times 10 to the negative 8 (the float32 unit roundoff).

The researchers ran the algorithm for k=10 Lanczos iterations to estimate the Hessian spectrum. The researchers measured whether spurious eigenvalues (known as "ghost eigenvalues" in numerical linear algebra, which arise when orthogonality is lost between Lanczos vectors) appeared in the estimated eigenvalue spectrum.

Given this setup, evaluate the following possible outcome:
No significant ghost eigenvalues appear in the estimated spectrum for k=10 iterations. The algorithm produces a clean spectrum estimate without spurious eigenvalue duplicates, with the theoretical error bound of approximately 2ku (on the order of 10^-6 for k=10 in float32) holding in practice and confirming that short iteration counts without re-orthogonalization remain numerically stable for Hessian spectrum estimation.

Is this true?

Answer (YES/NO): YES